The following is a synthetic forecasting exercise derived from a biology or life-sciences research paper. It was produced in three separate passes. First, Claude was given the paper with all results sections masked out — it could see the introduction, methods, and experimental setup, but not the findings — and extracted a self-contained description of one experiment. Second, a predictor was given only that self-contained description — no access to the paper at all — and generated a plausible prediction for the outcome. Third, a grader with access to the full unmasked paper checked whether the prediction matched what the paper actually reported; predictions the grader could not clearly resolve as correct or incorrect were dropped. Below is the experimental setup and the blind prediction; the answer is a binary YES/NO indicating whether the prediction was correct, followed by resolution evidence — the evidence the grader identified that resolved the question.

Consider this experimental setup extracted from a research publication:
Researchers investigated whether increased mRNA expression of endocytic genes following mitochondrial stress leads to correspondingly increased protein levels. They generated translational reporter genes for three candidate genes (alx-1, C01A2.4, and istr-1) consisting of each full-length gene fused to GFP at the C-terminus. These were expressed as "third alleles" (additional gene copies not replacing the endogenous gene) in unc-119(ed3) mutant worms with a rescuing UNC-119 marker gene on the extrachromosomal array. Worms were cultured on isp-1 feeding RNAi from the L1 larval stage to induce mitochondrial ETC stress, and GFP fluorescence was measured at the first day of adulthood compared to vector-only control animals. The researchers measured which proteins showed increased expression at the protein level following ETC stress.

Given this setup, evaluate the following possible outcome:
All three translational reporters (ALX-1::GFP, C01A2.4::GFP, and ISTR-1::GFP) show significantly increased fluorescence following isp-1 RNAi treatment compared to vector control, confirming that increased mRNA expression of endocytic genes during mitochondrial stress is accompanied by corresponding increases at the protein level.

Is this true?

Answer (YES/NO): NO